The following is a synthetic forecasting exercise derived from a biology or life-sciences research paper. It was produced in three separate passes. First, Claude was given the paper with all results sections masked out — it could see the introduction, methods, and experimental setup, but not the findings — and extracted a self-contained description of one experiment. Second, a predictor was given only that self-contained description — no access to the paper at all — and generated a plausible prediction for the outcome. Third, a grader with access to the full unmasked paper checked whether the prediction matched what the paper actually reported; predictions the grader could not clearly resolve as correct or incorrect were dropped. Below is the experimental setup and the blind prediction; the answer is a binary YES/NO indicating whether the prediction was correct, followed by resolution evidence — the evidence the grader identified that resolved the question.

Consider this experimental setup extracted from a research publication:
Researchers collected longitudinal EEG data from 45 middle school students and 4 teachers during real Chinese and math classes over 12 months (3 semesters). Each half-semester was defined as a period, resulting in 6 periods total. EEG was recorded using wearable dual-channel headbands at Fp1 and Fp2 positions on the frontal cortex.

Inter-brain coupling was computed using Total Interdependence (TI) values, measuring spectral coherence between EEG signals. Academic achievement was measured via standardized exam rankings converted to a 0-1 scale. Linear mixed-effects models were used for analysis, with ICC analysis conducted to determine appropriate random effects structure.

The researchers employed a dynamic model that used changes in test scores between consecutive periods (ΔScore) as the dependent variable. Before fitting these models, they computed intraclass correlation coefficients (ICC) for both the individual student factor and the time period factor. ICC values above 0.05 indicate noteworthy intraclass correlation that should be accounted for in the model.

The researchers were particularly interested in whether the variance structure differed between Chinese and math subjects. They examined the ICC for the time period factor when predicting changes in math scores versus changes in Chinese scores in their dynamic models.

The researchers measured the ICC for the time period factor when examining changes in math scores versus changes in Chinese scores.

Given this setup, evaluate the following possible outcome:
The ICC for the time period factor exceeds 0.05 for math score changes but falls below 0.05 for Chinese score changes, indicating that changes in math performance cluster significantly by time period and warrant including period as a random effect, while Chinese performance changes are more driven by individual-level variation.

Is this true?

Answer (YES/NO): YES